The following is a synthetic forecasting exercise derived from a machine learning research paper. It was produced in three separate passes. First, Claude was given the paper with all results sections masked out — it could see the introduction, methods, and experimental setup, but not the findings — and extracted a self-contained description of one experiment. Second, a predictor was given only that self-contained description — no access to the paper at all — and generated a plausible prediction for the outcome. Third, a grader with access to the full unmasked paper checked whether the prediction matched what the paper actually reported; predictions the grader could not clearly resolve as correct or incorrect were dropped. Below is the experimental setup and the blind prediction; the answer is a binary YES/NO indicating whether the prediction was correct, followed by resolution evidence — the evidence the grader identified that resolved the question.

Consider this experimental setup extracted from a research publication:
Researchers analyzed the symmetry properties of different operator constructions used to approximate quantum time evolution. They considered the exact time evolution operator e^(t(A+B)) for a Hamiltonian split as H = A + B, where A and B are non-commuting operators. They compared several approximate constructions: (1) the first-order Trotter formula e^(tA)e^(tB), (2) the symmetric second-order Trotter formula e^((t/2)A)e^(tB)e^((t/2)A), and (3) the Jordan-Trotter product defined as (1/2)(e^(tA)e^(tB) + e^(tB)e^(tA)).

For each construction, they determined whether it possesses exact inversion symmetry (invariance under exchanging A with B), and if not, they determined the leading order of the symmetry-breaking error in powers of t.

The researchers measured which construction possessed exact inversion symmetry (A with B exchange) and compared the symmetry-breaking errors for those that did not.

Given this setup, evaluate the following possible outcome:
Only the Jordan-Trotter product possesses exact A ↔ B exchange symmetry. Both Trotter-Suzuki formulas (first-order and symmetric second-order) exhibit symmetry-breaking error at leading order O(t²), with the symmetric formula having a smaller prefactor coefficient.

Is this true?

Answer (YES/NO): NO